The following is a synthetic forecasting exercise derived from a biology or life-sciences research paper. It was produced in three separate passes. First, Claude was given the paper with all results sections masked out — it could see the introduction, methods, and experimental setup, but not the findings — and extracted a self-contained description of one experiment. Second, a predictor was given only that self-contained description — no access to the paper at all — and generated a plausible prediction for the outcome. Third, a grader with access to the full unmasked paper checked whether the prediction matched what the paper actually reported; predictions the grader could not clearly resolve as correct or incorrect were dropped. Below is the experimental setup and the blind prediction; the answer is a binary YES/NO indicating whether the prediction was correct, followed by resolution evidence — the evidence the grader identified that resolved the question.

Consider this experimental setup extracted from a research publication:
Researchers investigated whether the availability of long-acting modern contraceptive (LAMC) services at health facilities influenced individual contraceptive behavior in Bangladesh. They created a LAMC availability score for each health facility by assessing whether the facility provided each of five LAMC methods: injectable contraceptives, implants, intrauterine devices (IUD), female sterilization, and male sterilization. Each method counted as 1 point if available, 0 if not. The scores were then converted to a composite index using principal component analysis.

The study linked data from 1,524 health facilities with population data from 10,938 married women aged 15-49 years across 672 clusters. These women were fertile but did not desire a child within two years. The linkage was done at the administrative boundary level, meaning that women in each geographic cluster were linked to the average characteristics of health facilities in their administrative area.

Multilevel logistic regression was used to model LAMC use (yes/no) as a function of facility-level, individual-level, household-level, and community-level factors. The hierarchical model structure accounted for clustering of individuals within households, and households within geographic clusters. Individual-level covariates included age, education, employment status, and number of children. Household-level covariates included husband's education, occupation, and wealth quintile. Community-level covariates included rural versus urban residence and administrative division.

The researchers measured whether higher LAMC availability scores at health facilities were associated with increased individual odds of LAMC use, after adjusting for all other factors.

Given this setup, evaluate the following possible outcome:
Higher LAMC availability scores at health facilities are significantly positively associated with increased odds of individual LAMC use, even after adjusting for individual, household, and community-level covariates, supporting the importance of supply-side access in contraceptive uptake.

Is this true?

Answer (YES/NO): YES